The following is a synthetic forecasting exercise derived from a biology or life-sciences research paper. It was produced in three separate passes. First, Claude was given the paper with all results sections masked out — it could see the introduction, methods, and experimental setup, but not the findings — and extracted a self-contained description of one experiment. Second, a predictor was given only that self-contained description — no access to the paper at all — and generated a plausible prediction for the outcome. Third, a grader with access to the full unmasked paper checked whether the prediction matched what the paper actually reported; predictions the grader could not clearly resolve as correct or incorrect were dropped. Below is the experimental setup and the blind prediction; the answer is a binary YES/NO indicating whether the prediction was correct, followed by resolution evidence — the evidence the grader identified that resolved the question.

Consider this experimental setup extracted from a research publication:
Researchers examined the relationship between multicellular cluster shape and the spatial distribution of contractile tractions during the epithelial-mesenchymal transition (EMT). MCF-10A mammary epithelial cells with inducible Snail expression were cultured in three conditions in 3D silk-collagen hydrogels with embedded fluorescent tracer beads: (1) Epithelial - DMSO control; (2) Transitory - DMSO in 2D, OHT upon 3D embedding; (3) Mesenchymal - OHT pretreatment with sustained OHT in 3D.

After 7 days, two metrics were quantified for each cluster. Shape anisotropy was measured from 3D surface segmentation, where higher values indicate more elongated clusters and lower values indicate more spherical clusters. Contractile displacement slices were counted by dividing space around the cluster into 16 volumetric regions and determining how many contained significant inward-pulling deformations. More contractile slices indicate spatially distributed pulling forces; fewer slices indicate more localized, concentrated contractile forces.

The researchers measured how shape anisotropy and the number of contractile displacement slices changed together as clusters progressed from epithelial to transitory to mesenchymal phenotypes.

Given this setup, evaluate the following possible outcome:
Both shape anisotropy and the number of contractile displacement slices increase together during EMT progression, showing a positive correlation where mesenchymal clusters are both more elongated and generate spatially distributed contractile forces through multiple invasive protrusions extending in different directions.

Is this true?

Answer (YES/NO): NO